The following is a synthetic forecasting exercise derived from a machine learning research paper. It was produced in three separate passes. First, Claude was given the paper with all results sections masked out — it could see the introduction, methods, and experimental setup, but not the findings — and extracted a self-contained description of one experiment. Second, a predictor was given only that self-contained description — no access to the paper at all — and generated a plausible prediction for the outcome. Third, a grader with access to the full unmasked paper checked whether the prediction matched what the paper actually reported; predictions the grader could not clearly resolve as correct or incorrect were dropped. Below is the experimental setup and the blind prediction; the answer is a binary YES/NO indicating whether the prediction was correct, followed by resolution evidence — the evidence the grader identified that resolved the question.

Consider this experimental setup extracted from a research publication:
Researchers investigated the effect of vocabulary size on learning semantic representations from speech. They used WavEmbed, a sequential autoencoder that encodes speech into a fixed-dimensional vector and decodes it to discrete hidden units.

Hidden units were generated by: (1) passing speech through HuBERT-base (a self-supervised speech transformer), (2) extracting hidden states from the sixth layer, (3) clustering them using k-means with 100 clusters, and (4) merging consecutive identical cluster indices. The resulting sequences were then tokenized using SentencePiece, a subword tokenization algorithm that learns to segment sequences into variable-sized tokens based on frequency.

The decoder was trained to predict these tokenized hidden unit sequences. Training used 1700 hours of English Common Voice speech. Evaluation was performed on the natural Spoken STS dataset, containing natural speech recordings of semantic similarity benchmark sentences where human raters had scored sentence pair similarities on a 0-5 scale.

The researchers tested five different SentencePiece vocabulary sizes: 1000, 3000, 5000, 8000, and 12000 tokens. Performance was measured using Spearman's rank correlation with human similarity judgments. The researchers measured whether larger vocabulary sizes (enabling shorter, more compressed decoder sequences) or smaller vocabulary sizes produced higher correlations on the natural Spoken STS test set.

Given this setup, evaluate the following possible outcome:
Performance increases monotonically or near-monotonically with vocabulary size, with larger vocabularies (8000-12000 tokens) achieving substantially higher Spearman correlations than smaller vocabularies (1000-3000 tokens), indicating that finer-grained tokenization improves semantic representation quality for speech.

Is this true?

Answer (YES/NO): NO